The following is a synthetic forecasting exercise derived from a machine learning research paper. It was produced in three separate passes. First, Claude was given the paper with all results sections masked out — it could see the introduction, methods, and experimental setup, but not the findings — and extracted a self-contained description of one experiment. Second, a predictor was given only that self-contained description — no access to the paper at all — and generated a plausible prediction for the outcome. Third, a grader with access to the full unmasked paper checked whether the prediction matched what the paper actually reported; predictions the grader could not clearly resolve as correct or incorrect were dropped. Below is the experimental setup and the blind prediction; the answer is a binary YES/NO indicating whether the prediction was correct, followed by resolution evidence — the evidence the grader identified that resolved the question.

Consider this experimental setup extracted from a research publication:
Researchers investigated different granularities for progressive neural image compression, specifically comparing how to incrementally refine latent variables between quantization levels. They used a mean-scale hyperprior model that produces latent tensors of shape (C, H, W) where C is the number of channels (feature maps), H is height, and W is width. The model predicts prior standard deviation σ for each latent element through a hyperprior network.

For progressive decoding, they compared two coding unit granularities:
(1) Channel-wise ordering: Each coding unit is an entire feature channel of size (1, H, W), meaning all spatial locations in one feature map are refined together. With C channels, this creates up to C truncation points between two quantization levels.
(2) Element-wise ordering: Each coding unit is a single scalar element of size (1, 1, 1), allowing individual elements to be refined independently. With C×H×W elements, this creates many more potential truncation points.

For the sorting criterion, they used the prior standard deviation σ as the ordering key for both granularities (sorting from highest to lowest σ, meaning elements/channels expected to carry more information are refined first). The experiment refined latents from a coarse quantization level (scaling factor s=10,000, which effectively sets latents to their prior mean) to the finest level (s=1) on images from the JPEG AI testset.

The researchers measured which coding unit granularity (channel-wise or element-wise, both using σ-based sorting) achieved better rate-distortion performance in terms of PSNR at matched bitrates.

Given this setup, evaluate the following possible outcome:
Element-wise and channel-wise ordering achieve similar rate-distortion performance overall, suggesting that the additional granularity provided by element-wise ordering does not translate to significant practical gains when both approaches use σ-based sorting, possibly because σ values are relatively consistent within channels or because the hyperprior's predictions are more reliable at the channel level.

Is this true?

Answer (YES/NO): NO